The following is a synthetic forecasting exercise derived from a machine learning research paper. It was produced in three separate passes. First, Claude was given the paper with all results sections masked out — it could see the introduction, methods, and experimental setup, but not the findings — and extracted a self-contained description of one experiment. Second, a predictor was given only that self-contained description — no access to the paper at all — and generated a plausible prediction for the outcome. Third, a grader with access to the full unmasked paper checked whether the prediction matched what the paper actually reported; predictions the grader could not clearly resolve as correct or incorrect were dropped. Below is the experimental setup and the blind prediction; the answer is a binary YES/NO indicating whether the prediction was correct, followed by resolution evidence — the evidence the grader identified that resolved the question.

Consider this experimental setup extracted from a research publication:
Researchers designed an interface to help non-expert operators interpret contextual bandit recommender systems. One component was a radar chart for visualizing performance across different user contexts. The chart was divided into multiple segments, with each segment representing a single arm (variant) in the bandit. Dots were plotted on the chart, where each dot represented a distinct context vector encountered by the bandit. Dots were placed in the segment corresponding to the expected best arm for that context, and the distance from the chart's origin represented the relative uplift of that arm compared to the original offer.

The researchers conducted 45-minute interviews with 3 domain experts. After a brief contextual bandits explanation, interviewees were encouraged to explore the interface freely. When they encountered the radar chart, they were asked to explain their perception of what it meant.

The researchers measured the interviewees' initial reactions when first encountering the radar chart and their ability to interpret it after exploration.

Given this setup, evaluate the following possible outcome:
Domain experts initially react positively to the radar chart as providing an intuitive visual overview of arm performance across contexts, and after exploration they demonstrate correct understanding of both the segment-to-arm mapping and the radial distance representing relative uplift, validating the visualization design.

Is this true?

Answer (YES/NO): NO